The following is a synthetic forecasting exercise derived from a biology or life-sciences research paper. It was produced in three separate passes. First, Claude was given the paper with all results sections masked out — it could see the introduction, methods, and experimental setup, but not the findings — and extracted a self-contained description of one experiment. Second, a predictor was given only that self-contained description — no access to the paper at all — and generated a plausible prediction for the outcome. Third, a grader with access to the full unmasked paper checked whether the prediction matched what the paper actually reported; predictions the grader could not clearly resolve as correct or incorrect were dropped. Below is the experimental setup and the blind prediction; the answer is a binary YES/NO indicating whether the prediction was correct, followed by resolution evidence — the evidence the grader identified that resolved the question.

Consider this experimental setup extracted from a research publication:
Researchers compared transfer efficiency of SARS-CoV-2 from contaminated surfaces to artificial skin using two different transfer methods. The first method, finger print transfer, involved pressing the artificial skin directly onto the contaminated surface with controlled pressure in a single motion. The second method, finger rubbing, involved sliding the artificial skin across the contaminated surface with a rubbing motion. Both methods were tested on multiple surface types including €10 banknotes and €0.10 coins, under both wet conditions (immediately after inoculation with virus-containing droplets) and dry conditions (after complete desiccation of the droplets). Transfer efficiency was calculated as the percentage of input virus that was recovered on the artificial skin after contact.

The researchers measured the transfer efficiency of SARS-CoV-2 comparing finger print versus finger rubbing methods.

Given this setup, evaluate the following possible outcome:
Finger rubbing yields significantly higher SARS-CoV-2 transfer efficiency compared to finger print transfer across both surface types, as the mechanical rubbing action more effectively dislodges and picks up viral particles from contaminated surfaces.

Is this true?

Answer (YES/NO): NO